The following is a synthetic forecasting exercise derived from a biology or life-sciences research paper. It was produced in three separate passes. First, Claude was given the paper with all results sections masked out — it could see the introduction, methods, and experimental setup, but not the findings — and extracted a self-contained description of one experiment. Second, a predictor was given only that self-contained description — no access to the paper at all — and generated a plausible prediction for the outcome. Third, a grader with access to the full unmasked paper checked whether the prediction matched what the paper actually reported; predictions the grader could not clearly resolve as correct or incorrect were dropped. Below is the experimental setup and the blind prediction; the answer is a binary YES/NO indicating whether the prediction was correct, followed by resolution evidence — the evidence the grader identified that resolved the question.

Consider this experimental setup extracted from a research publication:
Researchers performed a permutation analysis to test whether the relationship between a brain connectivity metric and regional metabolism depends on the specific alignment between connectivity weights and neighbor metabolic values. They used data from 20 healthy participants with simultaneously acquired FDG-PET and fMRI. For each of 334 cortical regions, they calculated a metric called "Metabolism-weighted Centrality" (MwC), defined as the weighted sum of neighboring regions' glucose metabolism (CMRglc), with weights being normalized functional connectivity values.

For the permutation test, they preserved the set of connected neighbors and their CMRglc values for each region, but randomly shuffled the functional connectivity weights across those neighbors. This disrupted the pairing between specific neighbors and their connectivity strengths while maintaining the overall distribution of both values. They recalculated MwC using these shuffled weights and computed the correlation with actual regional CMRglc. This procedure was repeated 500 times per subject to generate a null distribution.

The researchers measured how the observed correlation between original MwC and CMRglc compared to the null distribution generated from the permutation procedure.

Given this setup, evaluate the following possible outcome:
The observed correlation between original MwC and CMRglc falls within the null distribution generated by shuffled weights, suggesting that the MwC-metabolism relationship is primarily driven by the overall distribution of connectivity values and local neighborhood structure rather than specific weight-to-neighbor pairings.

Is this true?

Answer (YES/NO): NO